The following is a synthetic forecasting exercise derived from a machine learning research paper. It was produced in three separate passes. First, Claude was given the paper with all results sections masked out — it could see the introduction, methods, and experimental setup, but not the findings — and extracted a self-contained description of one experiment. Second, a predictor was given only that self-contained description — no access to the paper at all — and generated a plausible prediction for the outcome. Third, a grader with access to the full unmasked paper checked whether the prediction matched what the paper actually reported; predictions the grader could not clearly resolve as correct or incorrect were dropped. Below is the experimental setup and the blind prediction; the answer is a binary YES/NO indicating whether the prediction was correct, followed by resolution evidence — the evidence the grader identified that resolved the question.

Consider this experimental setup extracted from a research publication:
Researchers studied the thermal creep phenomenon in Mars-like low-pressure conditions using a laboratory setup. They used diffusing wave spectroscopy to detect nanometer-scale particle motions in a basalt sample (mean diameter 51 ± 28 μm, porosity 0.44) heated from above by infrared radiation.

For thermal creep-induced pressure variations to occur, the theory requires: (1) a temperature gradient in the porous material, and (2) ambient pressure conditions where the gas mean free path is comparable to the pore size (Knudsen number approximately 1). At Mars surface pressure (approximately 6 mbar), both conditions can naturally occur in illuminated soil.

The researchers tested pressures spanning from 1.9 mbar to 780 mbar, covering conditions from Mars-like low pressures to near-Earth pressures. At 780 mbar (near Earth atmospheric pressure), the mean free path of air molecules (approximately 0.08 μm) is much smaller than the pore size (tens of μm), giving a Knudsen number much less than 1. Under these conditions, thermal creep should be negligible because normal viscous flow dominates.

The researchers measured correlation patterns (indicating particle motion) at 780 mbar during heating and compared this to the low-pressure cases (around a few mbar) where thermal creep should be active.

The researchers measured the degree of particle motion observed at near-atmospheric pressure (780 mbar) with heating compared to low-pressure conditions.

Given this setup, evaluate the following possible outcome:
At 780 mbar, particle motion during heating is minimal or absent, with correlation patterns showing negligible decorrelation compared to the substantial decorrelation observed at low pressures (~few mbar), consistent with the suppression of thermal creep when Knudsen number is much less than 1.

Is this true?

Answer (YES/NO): NO